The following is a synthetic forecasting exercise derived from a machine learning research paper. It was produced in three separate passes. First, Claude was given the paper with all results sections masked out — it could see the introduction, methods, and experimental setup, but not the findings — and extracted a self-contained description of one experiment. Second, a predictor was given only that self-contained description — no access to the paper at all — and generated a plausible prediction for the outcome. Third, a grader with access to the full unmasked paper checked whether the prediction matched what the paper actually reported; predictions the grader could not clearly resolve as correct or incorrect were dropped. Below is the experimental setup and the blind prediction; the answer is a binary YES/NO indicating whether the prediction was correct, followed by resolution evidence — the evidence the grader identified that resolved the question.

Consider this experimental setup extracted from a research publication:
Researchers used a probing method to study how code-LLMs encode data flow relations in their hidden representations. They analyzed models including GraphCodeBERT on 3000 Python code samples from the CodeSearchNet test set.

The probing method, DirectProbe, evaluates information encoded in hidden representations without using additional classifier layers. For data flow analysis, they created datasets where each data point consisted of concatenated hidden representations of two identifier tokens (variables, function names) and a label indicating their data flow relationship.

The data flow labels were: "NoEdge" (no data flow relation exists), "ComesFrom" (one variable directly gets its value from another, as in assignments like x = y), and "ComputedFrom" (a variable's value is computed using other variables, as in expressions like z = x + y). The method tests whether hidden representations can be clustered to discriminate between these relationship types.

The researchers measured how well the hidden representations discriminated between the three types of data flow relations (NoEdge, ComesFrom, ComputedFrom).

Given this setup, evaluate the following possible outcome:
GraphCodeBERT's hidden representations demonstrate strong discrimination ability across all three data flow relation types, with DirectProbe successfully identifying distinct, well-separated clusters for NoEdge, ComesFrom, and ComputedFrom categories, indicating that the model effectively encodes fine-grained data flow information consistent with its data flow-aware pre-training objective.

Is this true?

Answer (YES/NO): NO